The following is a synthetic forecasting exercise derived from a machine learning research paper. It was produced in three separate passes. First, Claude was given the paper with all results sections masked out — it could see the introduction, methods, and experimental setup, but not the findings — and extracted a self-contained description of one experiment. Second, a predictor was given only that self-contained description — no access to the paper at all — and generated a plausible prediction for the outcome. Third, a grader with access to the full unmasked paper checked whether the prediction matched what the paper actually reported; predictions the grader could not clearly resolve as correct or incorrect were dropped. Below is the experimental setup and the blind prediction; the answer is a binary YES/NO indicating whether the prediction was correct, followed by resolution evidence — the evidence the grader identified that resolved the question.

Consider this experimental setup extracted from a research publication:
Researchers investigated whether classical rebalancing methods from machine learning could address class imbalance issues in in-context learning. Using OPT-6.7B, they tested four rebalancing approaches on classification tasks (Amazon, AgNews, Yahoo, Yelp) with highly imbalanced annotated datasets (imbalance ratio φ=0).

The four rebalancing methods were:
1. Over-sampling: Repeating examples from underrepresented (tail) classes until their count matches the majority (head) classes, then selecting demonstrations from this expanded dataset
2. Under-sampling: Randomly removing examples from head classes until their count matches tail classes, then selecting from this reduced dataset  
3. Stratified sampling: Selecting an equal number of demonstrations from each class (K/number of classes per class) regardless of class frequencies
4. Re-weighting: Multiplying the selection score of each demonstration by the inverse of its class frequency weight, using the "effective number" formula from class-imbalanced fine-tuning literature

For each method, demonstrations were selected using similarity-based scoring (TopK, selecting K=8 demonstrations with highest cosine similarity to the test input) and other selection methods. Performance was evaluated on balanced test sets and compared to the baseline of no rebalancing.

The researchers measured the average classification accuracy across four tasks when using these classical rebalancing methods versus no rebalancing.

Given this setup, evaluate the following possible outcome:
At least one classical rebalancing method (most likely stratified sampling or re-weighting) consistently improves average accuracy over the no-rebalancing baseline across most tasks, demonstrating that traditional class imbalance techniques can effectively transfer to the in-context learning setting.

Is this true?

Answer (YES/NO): NO